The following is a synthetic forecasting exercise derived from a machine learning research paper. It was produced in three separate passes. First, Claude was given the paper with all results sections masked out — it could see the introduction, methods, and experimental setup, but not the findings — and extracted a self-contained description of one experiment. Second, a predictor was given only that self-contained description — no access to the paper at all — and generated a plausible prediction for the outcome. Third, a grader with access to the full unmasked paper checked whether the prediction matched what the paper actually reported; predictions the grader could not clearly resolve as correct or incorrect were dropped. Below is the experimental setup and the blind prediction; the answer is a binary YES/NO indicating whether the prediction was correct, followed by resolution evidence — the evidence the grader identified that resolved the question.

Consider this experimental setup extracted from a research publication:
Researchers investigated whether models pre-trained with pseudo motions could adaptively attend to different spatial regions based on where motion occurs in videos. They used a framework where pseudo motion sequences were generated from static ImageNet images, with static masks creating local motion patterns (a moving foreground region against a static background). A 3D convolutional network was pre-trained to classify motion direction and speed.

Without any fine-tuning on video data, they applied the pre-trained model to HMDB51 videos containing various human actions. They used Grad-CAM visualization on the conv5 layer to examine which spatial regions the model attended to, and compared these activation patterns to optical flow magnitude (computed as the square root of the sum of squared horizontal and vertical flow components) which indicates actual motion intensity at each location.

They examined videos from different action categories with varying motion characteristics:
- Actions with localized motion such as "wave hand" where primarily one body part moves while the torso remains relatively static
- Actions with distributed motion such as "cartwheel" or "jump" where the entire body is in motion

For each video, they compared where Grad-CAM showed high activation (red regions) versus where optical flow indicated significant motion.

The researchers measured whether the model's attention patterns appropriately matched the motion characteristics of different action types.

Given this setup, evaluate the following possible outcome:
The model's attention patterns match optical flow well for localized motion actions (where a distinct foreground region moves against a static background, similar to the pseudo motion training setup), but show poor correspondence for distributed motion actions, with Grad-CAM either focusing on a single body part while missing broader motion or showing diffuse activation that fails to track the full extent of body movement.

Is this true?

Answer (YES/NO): NO